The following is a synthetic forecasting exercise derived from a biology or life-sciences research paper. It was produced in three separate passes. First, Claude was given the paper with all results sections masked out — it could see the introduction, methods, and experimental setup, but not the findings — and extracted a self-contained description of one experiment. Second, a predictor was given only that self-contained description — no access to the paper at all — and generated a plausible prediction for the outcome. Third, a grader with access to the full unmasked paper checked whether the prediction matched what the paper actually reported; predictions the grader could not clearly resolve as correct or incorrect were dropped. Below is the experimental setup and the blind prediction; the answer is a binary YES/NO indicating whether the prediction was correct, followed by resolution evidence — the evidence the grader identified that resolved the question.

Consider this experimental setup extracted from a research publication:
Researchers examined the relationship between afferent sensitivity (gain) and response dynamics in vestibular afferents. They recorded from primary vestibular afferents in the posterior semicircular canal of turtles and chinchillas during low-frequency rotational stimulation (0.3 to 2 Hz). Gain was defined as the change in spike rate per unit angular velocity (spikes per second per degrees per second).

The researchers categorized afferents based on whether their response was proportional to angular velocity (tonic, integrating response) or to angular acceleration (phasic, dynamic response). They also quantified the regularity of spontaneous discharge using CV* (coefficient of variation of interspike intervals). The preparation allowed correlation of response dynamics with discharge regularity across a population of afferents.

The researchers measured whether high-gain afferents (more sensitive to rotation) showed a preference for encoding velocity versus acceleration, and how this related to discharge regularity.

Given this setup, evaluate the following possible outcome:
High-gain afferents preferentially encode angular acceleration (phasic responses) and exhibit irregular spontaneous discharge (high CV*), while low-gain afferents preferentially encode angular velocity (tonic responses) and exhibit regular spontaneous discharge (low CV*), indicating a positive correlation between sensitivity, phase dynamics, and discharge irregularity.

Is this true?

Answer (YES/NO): YES